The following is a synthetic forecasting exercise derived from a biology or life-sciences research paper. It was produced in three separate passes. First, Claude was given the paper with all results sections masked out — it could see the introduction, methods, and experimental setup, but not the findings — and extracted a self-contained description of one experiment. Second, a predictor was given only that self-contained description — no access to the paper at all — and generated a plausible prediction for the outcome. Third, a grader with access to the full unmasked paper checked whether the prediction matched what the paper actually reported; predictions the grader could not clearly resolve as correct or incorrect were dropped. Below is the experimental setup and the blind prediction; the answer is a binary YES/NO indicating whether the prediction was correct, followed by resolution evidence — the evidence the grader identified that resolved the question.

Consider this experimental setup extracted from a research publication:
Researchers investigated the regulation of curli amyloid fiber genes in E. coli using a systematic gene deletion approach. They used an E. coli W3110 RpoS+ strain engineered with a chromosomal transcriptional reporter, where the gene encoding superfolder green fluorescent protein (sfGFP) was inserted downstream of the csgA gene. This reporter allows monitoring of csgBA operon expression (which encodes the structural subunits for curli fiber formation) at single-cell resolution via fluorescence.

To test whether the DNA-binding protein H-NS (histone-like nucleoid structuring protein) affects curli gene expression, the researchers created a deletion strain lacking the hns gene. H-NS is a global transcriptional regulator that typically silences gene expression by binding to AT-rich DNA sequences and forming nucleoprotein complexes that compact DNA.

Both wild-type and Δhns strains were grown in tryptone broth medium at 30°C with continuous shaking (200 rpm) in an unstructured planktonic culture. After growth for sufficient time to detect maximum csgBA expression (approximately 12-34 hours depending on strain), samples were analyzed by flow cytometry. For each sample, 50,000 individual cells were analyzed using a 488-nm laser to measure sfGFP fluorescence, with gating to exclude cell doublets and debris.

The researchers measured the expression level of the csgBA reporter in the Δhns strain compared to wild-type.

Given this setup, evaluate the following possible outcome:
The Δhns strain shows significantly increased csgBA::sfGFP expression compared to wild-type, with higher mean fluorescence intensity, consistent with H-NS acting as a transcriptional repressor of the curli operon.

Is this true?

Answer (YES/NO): YES